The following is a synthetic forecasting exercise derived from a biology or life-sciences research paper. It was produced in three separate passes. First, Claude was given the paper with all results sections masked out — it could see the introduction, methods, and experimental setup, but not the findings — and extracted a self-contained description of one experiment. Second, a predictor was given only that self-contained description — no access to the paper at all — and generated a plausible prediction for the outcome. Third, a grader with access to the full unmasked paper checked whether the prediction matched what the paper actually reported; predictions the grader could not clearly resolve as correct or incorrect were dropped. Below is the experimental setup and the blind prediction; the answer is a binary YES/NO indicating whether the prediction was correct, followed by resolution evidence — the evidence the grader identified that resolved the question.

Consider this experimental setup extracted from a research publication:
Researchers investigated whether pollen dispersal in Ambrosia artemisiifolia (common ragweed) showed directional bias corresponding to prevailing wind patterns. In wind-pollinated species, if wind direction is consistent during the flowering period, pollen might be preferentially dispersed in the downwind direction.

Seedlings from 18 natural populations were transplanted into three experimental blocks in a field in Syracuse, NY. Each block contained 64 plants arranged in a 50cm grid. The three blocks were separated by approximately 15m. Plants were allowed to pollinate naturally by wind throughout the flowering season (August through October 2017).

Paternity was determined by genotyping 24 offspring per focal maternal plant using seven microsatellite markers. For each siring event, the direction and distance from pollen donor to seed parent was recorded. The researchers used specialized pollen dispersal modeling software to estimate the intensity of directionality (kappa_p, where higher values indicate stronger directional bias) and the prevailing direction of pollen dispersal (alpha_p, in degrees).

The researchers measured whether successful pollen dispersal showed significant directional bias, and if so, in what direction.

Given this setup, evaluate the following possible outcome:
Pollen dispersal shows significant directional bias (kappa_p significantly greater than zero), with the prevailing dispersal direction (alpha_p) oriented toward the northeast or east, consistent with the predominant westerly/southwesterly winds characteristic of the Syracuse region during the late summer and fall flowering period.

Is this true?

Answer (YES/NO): NO